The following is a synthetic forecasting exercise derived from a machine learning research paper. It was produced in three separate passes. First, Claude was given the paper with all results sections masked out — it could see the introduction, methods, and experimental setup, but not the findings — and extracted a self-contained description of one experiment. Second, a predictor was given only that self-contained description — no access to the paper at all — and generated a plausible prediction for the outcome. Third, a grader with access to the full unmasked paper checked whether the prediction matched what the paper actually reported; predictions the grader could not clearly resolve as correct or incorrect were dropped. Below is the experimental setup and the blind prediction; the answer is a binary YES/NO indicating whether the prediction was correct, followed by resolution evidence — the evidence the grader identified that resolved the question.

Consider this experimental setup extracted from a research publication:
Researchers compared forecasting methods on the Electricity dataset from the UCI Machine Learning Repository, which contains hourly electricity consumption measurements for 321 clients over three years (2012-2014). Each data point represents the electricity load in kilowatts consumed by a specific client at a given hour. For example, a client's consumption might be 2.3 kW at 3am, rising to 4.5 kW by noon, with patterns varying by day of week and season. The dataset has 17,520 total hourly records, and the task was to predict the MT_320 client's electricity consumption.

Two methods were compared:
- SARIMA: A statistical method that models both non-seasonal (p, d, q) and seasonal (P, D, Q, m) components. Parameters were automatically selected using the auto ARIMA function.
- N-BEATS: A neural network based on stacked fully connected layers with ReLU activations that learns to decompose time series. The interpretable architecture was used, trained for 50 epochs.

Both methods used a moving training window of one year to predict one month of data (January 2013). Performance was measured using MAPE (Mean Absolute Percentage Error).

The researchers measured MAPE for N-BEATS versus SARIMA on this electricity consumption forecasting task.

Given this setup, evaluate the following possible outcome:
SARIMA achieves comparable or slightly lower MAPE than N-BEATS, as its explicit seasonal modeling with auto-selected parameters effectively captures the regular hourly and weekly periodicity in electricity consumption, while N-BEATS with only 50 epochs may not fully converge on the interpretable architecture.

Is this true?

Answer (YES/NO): NO